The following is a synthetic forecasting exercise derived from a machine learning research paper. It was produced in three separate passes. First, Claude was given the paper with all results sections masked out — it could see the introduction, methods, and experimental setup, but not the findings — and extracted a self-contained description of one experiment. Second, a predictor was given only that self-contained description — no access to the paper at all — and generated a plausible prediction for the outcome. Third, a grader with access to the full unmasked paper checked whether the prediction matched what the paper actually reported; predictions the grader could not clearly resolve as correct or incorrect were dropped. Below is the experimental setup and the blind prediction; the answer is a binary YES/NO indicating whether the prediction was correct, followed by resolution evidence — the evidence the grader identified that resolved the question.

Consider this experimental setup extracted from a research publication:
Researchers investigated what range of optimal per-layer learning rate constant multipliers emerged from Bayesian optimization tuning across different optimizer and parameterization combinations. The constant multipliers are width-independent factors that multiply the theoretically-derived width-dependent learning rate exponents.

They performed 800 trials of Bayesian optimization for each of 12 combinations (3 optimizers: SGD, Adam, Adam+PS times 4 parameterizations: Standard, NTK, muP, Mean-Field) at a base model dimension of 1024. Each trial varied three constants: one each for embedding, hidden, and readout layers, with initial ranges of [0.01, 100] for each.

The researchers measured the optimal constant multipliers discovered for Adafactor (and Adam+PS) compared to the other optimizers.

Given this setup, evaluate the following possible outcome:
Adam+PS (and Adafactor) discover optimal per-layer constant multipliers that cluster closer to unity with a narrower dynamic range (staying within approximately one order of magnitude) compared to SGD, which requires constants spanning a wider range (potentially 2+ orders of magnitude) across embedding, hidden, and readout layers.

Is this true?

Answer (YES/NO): YES